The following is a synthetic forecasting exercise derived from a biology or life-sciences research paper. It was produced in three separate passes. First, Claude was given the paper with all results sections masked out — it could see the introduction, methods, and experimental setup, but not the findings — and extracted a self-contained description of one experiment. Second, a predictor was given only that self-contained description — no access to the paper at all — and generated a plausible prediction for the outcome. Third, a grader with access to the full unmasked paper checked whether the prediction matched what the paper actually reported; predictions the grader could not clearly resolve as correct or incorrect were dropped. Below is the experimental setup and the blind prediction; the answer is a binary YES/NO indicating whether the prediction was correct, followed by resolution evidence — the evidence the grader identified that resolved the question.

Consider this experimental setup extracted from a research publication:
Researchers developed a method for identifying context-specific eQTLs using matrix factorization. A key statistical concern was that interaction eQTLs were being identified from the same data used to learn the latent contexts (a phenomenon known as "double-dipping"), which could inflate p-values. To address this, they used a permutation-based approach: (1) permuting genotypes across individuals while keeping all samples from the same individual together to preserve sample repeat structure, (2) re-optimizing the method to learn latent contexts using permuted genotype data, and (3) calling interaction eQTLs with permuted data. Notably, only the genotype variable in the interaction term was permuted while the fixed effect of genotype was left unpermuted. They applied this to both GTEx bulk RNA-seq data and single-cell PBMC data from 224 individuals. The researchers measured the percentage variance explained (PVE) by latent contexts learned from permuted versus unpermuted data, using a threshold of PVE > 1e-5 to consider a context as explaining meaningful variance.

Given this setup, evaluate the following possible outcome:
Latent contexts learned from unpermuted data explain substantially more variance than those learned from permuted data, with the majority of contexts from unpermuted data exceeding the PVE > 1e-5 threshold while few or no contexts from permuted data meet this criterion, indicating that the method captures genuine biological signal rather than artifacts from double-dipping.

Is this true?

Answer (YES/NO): YES